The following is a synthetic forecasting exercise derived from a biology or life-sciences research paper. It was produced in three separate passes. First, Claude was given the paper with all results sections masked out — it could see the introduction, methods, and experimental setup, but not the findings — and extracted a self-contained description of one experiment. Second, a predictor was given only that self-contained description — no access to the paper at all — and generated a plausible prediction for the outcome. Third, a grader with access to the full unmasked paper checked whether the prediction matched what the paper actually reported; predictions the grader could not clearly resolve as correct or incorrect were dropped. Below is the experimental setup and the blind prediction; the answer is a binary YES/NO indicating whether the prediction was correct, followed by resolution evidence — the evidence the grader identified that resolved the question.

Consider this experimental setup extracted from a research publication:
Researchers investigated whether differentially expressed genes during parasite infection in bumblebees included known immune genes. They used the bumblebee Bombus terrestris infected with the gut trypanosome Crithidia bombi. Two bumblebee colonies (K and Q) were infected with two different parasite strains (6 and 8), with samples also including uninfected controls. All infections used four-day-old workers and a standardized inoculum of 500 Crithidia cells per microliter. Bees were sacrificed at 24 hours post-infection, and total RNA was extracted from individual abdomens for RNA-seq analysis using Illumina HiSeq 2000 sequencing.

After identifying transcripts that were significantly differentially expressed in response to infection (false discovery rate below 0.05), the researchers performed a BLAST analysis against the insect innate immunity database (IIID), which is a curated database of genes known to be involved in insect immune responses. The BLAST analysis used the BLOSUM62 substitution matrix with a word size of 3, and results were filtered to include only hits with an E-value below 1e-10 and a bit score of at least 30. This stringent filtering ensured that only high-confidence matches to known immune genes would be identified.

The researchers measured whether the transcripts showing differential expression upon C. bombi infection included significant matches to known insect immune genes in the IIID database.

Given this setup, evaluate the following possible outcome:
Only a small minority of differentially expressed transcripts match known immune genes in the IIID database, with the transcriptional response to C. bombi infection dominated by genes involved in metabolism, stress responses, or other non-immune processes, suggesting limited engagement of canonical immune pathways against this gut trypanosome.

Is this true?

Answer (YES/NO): NO